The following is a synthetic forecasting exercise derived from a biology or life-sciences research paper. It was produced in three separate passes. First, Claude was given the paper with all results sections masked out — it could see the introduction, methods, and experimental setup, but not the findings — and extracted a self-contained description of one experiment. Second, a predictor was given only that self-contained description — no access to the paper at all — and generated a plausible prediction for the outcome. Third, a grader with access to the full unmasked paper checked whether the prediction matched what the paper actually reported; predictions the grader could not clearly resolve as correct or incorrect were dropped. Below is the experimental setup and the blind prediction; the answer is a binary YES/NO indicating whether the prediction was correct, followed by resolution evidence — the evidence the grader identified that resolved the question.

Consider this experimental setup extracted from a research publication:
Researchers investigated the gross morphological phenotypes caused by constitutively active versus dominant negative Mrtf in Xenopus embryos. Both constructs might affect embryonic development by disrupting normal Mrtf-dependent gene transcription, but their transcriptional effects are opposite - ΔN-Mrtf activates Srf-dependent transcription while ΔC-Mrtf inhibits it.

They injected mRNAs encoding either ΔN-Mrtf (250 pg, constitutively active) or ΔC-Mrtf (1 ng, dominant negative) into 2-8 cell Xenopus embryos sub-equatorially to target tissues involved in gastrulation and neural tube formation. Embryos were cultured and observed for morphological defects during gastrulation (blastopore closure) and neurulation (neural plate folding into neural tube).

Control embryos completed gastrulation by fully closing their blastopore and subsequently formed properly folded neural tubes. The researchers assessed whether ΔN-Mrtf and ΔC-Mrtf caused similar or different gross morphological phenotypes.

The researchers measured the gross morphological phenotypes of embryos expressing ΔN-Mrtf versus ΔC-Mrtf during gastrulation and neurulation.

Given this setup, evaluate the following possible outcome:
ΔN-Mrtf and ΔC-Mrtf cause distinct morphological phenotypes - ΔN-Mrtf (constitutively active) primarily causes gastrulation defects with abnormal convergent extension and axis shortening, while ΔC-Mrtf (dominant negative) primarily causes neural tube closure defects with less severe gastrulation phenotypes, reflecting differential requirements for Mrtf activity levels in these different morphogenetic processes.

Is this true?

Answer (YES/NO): NO